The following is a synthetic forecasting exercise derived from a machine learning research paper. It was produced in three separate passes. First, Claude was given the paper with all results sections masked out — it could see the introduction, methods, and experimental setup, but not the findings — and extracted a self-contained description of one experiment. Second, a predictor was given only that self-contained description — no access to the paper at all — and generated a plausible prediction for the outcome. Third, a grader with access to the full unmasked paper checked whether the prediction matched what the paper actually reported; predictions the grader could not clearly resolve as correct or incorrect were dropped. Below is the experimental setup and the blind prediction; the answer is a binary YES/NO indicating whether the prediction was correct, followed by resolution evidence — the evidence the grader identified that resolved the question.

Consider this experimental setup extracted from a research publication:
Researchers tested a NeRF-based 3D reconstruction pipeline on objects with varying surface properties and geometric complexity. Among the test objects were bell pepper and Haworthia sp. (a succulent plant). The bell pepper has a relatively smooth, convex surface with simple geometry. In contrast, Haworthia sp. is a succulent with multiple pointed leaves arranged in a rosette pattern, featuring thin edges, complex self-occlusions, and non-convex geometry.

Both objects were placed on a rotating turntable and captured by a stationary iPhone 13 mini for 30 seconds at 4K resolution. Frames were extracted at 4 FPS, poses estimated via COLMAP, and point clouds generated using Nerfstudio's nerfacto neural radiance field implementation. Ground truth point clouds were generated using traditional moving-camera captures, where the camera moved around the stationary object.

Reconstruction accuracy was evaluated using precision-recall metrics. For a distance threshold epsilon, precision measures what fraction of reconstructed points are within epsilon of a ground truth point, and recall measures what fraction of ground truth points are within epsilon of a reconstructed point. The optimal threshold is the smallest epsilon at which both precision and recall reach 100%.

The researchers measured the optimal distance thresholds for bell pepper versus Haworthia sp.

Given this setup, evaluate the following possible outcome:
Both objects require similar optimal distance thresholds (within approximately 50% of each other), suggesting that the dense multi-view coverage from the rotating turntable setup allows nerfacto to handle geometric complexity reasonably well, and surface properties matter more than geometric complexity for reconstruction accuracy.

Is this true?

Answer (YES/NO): NO